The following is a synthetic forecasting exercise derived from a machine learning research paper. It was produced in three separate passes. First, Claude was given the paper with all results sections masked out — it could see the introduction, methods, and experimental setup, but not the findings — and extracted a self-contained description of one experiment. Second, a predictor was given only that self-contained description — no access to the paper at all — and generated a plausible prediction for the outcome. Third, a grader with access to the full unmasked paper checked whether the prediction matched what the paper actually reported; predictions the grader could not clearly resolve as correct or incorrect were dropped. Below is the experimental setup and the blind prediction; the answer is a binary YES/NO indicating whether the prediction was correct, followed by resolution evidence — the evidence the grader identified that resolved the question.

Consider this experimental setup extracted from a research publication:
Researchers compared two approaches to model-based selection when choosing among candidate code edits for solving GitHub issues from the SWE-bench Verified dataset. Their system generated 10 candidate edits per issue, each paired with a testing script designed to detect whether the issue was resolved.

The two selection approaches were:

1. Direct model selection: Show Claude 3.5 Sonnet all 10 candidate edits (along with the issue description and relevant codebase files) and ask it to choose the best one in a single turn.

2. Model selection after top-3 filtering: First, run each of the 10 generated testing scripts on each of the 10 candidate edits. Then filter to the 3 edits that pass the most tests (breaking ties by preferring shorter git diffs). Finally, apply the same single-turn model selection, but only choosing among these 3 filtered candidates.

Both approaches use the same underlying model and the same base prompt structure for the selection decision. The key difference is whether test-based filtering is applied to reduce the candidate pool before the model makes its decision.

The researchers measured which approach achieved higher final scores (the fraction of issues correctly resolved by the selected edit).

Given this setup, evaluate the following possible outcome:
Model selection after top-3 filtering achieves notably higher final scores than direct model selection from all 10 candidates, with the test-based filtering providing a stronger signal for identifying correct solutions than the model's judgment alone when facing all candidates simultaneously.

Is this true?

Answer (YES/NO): YES